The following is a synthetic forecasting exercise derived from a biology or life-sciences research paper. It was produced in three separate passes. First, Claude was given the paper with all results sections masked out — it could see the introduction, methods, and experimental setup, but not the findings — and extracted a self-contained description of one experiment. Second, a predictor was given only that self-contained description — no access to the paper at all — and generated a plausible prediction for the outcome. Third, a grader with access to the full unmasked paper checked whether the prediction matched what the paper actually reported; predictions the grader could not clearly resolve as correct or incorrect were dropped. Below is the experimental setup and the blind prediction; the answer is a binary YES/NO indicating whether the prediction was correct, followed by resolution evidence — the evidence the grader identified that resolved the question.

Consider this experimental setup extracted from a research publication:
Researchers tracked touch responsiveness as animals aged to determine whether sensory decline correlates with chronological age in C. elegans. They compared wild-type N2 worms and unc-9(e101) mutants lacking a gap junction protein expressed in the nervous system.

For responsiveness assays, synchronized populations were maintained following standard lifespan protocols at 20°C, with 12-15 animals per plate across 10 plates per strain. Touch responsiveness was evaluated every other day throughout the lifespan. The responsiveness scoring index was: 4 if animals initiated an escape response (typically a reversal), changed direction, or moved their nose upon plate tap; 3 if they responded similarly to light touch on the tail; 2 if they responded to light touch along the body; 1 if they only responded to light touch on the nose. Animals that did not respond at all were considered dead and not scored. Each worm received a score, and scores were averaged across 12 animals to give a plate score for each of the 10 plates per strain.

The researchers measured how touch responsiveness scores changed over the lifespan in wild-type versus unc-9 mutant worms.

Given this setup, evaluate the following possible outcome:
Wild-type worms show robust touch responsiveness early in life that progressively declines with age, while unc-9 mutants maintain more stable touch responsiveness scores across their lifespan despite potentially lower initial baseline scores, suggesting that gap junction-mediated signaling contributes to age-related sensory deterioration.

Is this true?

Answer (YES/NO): YES